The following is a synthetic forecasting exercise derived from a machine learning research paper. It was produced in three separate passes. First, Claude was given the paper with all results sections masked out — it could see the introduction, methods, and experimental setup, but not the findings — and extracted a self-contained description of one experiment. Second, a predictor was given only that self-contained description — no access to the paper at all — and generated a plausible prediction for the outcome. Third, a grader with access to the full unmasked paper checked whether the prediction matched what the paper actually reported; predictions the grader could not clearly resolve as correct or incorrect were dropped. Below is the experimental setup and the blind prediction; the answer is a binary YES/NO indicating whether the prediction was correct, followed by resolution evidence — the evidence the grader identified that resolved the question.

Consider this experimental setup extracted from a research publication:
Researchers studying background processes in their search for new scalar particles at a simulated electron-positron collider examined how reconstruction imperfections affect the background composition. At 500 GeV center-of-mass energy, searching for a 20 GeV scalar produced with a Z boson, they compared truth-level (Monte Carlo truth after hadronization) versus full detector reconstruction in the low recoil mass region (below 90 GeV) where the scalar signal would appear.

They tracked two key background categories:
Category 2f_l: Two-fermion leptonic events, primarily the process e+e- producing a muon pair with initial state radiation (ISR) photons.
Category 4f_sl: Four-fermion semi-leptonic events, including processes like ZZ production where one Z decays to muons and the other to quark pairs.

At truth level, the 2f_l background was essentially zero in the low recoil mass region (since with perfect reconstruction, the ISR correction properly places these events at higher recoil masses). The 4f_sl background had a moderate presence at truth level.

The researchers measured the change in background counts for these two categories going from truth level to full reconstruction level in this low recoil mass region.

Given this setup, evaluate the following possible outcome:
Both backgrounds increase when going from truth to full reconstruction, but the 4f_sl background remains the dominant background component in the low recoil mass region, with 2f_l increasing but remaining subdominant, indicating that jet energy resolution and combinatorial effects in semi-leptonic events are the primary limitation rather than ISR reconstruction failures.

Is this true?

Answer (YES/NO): NO